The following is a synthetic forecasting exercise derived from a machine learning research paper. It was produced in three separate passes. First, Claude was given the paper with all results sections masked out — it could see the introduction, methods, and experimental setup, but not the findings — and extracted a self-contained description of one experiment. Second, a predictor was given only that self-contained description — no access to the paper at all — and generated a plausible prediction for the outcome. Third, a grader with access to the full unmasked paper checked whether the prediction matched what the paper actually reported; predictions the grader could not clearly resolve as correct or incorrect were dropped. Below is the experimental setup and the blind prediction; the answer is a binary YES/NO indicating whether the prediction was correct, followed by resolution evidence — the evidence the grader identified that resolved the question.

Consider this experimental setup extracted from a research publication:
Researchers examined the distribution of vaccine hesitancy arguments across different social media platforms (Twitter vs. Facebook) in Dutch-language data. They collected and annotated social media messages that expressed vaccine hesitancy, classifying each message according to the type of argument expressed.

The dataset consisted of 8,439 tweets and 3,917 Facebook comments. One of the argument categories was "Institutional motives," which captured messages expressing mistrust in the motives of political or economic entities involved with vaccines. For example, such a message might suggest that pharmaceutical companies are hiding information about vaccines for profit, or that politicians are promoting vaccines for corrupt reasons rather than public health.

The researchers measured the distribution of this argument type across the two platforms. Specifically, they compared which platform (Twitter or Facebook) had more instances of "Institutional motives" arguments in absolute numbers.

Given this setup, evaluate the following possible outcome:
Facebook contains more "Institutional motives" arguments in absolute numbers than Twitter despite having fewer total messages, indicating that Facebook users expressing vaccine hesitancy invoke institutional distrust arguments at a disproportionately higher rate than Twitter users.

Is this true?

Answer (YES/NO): NO